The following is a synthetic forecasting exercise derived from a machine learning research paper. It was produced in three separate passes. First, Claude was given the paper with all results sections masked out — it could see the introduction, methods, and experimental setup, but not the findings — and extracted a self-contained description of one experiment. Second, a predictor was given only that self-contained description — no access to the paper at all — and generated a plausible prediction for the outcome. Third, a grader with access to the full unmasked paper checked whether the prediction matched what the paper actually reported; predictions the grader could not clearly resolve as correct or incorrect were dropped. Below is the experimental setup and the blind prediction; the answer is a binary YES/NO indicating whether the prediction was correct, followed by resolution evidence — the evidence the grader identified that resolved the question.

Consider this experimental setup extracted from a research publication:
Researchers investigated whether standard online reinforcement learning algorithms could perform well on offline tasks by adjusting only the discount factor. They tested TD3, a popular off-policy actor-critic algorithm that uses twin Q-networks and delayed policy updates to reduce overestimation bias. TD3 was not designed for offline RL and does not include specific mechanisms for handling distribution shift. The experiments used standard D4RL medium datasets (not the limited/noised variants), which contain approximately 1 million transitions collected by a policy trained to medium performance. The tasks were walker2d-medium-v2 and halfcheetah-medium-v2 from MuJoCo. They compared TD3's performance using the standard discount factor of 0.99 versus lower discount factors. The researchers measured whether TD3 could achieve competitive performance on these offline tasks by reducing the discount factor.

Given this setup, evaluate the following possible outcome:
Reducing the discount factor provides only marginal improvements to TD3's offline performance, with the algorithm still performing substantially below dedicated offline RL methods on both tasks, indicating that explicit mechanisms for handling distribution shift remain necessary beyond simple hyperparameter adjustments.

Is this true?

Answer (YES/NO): NO